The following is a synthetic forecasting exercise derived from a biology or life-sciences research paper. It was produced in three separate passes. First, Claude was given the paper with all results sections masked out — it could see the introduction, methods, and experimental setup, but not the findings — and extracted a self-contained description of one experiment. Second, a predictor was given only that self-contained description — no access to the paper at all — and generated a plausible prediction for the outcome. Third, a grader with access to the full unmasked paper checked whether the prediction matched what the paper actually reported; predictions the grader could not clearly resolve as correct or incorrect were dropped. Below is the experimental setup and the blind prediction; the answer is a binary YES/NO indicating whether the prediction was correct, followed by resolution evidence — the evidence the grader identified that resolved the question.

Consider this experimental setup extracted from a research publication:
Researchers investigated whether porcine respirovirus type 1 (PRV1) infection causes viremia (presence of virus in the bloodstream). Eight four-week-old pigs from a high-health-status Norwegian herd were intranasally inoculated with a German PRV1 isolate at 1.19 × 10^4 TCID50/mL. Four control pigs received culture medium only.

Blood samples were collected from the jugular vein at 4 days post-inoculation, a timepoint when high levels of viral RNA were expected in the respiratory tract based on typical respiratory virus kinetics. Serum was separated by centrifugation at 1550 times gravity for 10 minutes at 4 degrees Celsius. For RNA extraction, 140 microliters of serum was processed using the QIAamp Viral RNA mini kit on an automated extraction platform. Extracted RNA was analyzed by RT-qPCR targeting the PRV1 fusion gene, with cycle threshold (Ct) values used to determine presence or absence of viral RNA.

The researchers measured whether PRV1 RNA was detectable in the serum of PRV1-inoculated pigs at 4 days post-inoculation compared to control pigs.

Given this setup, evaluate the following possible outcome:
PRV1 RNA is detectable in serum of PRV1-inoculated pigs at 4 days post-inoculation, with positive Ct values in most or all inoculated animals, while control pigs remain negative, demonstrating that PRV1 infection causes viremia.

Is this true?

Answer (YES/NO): NO